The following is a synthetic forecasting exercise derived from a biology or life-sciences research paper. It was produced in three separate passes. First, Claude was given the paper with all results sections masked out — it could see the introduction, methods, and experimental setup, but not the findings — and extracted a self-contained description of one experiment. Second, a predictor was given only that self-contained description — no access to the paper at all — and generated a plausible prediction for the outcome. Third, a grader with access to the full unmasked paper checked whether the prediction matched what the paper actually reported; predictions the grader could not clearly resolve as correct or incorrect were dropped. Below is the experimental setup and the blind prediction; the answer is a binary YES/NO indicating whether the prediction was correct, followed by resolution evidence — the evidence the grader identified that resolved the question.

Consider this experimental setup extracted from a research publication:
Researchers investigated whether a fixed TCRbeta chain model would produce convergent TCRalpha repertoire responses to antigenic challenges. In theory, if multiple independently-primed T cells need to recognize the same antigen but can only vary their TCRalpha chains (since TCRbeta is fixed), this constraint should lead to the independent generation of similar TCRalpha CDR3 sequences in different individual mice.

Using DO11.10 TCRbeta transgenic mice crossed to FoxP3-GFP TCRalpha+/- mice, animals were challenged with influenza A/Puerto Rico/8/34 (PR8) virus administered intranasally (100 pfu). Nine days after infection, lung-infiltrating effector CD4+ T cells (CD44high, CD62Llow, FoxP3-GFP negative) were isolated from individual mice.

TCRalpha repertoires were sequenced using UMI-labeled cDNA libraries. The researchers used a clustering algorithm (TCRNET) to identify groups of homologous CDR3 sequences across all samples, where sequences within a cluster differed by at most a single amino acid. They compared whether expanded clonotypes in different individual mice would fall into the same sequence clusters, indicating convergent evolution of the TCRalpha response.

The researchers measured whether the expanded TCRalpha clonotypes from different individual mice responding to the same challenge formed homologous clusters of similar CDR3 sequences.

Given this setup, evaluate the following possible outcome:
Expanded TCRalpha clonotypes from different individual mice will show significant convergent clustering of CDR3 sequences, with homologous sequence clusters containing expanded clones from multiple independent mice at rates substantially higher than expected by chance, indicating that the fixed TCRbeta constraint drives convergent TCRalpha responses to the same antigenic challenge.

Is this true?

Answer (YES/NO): YES